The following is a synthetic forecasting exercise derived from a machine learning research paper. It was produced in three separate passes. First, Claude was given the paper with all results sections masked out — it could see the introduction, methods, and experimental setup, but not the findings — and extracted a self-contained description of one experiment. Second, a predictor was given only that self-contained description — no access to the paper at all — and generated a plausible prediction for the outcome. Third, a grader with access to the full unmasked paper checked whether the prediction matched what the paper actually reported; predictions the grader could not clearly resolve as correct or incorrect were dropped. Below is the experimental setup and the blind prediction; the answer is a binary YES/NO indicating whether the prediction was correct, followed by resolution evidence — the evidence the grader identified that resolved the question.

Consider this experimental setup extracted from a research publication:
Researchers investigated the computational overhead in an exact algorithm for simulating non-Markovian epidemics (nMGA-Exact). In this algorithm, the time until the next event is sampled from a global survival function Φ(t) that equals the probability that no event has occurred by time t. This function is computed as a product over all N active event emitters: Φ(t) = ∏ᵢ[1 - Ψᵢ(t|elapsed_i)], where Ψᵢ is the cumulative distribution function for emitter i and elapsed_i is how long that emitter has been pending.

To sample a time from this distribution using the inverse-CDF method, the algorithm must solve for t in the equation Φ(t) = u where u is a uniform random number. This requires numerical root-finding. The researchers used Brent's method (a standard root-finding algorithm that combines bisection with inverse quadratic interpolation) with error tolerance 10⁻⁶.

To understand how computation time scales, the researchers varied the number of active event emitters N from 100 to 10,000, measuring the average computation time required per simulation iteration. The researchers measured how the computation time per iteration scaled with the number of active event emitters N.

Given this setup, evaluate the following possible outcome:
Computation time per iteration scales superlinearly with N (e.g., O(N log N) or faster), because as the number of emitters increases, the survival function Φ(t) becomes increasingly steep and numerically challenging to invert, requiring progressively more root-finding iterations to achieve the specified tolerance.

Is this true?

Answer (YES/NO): NO